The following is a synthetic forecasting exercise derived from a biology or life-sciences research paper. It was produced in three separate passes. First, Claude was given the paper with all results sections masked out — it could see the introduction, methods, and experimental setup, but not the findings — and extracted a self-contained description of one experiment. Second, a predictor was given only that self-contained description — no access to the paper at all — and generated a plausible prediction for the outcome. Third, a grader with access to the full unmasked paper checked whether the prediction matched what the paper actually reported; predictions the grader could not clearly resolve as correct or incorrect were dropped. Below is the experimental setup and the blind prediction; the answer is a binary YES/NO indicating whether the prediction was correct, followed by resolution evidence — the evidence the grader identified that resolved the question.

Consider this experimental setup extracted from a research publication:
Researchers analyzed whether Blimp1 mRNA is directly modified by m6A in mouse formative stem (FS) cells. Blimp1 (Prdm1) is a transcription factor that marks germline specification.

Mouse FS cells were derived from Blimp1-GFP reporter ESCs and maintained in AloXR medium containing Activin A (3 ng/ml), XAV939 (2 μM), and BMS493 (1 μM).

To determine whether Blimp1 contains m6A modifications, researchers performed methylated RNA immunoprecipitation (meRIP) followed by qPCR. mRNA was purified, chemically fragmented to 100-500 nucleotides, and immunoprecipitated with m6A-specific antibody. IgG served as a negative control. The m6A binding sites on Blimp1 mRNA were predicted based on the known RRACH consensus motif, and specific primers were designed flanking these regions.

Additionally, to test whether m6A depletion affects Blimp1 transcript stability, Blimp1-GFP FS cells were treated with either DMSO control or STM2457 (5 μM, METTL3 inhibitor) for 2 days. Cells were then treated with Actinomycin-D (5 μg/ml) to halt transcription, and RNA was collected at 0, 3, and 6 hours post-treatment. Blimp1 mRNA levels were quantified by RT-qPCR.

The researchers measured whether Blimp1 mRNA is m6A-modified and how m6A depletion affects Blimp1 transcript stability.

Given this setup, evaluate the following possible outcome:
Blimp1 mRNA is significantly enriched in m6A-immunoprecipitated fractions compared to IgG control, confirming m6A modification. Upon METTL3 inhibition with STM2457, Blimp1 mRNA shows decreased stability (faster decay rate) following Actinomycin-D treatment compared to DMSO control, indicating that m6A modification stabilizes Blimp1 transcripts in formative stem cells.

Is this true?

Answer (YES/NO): NO